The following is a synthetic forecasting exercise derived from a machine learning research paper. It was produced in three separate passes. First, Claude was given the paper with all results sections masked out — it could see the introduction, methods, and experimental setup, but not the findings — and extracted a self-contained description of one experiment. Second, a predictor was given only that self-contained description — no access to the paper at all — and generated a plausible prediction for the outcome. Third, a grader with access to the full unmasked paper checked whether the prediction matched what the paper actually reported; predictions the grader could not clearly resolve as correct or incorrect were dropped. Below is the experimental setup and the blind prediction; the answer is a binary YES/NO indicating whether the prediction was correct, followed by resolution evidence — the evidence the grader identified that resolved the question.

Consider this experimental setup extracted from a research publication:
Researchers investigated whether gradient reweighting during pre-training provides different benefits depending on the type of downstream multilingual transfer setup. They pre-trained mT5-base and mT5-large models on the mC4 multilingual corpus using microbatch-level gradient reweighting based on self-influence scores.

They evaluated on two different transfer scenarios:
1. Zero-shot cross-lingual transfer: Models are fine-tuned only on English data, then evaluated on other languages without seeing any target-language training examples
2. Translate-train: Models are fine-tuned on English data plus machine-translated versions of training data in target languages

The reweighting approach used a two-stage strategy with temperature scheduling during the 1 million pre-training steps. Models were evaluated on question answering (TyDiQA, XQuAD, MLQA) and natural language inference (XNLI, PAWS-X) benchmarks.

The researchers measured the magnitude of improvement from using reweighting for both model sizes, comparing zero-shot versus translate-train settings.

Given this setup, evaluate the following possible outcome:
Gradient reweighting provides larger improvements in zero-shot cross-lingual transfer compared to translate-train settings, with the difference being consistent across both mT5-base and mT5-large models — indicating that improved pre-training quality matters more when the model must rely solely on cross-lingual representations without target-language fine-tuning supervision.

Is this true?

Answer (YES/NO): NO